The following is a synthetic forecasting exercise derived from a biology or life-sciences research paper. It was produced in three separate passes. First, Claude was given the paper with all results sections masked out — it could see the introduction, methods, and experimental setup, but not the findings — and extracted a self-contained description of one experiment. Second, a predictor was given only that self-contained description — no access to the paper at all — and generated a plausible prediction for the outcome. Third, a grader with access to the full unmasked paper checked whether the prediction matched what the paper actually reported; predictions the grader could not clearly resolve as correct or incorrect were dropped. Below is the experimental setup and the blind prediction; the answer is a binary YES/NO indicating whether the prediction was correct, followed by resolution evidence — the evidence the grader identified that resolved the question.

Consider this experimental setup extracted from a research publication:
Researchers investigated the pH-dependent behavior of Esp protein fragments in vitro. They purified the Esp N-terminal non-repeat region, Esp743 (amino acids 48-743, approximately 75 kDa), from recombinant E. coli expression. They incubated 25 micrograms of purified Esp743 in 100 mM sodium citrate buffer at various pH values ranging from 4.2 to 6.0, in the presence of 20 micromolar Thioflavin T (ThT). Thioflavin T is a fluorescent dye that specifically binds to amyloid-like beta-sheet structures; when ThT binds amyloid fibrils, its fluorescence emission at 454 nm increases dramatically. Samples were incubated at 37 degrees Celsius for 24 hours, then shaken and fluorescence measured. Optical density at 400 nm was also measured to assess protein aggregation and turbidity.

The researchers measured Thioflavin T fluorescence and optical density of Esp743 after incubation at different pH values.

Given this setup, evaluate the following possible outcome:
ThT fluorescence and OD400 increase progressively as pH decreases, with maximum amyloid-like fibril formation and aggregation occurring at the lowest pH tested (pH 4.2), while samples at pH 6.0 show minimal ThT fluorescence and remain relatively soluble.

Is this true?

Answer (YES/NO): NO